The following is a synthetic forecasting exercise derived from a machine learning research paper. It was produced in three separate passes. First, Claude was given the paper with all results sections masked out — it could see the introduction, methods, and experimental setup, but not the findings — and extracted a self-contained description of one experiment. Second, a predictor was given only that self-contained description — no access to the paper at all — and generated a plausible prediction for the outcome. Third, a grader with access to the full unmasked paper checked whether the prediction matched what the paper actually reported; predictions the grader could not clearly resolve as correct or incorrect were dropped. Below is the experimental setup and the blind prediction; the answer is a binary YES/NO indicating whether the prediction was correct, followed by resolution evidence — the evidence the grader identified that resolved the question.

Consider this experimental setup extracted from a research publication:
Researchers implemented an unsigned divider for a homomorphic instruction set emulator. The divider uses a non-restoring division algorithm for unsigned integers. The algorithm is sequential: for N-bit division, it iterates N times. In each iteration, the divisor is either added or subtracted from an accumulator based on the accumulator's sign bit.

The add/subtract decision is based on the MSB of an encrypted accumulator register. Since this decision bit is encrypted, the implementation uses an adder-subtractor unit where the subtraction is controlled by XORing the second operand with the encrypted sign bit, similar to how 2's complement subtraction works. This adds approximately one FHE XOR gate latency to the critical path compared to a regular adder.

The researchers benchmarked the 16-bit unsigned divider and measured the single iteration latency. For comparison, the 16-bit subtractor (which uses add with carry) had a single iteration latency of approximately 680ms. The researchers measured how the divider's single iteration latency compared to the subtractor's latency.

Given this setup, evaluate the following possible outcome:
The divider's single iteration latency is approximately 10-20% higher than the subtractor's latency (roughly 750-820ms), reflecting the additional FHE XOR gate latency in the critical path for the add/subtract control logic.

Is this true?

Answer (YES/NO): YES